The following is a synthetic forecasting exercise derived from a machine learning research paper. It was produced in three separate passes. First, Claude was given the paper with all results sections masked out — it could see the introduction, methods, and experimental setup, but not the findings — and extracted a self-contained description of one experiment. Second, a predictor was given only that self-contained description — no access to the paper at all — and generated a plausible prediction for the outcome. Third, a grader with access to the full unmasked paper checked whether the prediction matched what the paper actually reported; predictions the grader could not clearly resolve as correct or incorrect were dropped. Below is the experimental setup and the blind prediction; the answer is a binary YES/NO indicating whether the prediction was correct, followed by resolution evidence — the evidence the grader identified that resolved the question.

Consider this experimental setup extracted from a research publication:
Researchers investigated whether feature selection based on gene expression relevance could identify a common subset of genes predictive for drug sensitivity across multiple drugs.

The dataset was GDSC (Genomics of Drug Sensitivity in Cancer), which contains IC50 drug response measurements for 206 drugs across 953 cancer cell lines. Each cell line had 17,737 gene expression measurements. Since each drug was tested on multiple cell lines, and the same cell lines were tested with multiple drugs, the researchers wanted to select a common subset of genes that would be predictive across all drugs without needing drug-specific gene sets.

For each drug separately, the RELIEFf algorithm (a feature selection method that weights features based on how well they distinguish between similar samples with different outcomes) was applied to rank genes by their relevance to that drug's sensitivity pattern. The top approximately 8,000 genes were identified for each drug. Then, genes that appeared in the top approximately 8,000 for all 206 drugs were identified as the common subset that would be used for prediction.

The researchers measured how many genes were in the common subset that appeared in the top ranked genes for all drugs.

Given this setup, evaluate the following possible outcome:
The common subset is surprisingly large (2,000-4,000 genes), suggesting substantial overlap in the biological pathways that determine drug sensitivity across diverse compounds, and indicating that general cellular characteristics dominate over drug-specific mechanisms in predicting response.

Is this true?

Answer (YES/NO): NO